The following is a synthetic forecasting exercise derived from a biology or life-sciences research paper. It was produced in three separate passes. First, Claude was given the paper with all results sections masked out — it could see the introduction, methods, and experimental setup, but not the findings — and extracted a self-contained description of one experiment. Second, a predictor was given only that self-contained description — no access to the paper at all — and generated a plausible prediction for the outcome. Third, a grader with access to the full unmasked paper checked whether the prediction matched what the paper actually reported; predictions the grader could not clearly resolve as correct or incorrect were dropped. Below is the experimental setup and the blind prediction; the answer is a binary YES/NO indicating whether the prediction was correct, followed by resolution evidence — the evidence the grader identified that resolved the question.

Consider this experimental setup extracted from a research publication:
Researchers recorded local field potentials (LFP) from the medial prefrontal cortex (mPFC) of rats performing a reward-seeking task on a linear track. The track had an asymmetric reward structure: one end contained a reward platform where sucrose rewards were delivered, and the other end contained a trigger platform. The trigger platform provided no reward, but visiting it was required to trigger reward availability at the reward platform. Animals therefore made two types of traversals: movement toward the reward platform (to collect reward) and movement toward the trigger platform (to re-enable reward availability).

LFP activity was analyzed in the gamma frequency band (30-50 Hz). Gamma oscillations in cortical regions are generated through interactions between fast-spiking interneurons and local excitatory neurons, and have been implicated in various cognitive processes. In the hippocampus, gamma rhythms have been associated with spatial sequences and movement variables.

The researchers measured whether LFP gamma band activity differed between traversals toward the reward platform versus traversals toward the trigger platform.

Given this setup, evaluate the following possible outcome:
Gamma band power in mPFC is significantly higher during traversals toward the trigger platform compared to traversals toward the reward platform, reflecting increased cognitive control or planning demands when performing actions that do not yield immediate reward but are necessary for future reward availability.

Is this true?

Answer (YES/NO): NO